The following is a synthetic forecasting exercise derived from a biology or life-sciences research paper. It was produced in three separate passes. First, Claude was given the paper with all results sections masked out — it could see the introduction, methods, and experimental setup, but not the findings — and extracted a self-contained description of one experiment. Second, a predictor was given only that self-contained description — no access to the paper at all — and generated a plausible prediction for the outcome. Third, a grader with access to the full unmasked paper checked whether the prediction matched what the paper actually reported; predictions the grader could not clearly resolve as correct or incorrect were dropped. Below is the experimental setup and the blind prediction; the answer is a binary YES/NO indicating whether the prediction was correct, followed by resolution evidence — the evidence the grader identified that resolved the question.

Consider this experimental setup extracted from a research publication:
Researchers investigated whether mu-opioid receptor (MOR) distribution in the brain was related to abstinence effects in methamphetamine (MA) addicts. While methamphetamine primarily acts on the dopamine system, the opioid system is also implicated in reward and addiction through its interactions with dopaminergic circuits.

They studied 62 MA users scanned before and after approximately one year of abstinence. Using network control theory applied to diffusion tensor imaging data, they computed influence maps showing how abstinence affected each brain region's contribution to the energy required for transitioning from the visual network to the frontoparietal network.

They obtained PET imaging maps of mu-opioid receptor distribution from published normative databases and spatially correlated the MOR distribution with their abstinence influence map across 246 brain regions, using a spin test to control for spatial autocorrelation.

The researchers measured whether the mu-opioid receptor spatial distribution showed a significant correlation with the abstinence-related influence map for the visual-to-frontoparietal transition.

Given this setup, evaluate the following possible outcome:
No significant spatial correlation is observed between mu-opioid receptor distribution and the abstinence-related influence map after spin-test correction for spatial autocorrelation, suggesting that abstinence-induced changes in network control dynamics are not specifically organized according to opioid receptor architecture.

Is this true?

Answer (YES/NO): NO